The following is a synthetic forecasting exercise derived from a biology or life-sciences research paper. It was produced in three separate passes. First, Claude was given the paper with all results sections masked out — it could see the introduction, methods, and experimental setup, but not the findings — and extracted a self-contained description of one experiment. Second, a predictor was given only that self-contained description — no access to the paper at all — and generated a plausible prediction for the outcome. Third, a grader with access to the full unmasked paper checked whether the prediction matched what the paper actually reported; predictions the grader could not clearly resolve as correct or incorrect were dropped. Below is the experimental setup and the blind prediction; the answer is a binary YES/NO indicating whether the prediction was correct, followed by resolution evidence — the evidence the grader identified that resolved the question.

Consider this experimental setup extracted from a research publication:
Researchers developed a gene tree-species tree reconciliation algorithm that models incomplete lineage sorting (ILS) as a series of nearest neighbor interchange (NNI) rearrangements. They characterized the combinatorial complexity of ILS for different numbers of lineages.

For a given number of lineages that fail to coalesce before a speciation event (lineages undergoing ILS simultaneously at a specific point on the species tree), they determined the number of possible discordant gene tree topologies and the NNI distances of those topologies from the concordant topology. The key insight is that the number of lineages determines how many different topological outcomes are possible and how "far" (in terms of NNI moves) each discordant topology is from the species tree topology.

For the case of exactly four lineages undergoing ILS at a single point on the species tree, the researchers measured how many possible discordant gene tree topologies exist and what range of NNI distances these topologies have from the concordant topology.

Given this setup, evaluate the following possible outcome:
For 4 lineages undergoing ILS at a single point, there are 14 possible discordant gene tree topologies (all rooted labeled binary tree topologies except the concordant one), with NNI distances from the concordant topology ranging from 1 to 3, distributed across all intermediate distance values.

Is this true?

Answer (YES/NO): YES